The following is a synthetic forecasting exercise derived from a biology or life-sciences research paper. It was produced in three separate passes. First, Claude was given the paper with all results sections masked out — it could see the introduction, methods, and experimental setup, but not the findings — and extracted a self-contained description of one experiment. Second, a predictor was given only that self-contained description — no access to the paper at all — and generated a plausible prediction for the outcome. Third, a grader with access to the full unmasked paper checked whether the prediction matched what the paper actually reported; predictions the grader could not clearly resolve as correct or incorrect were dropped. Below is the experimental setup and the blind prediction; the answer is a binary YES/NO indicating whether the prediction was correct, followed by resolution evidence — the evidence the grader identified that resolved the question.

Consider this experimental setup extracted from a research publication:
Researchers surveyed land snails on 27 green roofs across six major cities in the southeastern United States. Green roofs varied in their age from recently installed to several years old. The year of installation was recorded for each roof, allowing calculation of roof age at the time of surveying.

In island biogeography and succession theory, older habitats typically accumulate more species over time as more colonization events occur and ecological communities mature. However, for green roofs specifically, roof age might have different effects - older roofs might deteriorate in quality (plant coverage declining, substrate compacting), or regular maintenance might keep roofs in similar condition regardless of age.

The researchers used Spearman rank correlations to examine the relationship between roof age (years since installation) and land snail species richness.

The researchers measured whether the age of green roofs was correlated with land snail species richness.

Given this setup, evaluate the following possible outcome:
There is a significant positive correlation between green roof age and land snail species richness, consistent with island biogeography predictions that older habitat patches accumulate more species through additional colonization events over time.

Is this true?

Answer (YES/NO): NO